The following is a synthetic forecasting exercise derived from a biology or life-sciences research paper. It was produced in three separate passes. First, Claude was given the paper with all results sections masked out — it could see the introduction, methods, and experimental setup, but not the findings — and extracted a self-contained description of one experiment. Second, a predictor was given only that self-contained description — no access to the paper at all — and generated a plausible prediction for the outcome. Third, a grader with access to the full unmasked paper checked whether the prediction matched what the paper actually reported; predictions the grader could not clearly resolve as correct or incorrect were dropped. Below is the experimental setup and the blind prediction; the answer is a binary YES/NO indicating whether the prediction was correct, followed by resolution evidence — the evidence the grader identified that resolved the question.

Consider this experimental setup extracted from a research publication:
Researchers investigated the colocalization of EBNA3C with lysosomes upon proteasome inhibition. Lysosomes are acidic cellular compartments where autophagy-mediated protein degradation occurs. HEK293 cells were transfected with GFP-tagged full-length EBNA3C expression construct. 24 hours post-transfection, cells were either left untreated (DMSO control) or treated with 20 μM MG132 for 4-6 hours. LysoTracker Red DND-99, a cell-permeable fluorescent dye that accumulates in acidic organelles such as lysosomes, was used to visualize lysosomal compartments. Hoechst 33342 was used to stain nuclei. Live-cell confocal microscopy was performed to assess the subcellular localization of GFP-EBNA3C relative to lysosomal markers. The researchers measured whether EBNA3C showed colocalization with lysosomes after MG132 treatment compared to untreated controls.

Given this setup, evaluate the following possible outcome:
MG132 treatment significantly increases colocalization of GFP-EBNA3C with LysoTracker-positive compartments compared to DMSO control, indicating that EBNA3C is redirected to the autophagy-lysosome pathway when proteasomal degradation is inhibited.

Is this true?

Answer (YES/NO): YES